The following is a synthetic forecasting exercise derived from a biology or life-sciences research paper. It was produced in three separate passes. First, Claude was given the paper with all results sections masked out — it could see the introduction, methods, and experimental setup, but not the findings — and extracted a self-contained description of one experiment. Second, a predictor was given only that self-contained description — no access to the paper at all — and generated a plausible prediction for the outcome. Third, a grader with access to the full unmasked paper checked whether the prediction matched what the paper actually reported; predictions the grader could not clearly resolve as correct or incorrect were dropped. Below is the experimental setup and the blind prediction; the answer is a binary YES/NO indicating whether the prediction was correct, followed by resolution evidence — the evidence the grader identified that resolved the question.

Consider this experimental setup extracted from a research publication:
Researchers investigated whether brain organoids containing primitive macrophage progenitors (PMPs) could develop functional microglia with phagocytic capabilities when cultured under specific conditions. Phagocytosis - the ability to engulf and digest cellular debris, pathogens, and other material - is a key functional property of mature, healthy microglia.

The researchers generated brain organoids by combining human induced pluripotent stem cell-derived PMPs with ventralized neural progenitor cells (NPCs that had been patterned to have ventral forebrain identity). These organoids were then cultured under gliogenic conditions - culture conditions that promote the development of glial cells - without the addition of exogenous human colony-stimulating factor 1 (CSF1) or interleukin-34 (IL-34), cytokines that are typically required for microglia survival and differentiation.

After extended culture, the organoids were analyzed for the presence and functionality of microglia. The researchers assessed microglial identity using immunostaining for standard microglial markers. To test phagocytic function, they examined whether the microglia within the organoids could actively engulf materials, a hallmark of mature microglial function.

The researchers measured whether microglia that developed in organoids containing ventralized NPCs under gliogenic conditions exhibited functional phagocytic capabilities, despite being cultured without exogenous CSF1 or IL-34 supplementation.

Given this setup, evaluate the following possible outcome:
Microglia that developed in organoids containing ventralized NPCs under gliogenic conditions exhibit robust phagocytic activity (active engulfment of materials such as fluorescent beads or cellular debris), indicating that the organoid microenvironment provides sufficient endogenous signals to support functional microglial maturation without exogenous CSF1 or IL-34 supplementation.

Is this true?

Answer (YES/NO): YES